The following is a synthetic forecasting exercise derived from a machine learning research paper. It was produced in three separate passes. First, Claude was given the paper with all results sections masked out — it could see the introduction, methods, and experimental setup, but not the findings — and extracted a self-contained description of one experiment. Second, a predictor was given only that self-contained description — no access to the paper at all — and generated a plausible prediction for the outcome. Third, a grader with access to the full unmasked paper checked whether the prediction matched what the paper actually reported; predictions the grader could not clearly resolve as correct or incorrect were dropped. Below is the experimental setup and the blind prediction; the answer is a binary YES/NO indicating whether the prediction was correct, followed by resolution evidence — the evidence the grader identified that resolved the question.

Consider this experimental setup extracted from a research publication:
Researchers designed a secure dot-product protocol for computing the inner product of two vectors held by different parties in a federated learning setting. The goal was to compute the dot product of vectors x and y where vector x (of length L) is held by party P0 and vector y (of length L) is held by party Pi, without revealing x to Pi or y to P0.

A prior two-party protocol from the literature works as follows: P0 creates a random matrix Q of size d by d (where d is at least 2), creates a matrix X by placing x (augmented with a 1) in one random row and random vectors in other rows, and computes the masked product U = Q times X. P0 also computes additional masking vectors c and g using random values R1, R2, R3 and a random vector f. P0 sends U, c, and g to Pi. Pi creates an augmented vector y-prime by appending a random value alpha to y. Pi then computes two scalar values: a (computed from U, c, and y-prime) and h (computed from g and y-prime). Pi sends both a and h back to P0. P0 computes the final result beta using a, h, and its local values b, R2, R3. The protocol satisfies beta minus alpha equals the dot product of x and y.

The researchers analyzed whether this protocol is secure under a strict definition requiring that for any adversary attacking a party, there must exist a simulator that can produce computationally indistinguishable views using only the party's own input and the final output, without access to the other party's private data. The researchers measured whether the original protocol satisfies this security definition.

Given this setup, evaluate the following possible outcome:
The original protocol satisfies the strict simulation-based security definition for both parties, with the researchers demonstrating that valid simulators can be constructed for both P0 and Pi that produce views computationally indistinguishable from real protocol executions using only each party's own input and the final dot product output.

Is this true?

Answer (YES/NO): NO